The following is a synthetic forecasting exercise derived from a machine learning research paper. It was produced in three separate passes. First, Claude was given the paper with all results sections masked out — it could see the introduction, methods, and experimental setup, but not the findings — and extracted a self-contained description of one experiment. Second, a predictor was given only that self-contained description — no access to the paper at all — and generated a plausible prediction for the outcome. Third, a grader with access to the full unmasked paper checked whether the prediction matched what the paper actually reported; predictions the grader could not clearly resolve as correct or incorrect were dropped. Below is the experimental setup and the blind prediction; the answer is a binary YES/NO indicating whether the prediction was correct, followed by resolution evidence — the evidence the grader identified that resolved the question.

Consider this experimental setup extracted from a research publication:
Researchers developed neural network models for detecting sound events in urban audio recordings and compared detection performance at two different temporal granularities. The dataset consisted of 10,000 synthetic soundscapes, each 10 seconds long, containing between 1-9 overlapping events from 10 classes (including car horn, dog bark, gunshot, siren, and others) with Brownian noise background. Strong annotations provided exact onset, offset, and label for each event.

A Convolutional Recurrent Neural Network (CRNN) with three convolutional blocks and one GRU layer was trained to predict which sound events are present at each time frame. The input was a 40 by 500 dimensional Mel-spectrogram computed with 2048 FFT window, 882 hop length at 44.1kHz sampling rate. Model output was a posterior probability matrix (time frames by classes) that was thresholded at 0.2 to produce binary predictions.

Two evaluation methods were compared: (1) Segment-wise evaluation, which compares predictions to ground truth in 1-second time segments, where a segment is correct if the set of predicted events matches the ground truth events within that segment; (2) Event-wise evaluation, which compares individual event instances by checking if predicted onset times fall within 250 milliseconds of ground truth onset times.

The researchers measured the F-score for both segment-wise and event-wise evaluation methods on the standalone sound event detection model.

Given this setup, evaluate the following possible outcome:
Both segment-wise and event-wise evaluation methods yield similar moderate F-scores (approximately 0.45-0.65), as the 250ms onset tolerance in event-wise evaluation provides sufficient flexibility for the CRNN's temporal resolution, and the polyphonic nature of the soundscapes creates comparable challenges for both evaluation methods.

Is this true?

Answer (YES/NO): NO